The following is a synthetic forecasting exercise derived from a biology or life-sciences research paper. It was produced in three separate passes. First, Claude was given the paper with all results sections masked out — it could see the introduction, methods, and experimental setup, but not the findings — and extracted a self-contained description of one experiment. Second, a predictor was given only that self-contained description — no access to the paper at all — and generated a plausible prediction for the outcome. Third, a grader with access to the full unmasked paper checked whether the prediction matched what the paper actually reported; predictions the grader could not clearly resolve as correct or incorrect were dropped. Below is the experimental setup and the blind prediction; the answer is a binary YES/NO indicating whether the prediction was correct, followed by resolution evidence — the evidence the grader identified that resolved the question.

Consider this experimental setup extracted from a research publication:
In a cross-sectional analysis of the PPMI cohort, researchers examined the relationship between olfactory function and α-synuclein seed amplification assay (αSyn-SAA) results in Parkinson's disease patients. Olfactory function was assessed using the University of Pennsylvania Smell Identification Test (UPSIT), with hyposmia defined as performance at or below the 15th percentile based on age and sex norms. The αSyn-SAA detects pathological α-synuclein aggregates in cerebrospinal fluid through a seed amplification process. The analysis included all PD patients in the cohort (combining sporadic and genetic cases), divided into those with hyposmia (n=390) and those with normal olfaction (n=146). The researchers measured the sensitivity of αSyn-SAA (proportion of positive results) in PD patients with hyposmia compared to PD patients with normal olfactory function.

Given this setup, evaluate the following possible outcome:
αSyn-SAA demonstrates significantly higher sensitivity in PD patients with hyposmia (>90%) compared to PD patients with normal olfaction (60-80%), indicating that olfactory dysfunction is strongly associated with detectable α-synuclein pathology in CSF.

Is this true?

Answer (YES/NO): YES